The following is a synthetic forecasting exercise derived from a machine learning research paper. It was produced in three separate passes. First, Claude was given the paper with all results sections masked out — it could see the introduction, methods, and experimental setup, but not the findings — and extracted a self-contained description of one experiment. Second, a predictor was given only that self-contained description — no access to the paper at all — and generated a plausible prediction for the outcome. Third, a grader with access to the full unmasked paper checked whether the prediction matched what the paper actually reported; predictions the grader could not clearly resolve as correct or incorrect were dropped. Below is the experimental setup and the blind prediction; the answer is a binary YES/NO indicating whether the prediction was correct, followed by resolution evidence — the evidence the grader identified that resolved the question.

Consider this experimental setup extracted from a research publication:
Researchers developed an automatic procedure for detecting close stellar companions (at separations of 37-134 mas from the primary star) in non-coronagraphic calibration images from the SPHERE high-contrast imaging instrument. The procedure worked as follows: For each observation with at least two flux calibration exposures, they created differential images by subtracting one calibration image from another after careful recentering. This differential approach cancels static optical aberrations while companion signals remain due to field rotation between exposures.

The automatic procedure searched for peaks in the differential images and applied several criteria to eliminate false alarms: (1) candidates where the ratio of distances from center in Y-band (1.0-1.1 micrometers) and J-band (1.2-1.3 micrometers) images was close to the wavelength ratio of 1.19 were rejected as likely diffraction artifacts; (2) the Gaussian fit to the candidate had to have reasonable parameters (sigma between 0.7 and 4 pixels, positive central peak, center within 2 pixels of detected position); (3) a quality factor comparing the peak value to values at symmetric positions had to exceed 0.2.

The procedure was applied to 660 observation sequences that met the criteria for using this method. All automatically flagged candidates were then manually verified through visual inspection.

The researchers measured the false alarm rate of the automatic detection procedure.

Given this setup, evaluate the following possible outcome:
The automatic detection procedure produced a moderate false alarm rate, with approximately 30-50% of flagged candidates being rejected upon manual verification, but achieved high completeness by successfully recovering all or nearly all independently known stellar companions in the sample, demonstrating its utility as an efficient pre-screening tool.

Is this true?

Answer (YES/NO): NO